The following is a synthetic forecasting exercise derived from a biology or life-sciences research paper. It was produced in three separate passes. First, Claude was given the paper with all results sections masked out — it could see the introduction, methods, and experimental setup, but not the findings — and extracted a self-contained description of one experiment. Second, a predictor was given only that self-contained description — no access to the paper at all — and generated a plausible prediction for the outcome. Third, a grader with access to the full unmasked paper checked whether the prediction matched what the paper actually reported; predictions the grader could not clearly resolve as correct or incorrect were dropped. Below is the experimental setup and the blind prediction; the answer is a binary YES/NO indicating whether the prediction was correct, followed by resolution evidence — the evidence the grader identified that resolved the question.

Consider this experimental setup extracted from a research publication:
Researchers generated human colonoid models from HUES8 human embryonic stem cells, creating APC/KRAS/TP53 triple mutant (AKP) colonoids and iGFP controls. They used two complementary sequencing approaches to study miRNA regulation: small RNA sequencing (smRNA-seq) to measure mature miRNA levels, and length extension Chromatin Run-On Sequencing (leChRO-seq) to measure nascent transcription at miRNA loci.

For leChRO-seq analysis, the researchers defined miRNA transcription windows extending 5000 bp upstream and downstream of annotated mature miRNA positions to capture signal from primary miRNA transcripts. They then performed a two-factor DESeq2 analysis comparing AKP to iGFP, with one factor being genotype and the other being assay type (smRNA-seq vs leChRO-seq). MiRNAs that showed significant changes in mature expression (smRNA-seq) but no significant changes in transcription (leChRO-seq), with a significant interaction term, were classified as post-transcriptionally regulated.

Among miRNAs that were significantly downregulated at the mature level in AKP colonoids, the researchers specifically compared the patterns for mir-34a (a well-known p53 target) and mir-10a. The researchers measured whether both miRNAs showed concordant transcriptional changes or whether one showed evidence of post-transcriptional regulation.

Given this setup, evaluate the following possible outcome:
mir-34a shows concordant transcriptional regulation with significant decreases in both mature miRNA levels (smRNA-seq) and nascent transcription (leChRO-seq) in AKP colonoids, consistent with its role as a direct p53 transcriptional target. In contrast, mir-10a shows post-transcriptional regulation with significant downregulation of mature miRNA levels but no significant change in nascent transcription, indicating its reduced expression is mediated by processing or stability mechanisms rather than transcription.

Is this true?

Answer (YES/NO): YES